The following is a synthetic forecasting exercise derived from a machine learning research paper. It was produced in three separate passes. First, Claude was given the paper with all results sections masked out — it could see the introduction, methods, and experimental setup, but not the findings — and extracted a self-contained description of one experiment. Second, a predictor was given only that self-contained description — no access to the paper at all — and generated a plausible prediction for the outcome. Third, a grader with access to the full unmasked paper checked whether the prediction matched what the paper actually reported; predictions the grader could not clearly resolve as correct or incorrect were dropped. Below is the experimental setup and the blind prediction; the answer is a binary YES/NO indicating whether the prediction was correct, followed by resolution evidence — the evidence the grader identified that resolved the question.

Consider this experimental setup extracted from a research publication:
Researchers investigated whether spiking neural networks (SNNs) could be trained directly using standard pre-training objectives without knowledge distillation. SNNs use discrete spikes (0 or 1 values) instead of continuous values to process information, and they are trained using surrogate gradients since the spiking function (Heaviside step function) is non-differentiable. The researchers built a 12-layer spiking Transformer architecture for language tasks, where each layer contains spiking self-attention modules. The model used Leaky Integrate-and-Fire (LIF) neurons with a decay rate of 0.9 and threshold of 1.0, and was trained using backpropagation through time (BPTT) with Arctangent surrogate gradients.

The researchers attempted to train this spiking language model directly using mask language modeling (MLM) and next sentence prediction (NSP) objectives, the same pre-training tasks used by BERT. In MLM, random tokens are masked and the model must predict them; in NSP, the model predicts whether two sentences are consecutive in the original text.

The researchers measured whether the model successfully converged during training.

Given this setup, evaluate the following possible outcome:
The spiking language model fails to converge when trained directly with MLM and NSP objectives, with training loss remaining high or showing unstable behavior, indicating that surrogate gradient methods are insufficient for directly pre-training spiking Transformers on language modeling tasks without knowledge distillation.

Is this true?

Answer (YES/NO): YES